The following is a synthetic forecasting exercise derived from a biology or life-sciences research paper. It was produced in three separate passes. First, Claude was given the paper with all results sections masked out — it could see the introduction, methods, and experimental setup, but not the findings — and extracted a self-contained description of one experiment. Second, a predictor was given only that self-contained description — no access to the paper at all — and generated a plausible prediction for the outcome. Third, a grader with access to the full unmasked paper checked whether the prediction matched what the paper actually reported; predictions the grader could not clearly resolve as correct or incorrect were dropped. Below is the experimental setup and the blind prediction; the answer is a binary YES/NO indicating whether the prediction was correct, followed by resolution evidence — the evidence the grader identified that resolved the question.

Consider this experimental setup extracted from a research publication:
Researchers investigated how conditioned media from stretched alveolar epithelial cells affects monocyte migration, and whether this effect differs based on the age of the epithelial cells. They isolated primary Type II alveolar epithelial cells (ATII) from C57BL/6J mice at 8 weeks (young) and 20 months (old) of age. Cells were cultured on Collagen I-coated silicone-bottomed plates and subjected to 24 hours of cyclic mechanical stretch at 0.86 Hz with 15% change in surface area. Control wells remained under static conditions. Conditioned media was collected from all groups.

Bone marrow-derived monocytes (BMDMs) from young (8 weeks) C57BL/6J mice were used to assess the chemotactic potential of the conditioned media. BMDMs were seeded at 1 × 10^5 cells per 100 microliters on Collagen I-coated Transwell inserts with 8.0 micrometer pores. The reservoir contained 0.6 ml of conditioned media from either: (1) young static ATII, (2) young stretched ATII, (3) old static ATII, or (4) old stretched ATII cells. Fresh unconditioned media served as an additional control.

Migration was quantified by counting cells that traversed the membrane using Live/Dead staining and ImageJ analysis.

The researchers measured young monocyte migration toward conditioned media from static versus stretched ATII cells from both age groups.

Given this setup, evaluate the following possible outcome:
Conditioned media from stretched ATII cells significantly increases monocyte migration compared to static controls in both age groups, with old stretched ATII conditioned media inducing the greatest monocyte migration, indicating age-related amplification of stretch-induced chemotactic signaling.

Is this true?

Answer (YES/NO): NO